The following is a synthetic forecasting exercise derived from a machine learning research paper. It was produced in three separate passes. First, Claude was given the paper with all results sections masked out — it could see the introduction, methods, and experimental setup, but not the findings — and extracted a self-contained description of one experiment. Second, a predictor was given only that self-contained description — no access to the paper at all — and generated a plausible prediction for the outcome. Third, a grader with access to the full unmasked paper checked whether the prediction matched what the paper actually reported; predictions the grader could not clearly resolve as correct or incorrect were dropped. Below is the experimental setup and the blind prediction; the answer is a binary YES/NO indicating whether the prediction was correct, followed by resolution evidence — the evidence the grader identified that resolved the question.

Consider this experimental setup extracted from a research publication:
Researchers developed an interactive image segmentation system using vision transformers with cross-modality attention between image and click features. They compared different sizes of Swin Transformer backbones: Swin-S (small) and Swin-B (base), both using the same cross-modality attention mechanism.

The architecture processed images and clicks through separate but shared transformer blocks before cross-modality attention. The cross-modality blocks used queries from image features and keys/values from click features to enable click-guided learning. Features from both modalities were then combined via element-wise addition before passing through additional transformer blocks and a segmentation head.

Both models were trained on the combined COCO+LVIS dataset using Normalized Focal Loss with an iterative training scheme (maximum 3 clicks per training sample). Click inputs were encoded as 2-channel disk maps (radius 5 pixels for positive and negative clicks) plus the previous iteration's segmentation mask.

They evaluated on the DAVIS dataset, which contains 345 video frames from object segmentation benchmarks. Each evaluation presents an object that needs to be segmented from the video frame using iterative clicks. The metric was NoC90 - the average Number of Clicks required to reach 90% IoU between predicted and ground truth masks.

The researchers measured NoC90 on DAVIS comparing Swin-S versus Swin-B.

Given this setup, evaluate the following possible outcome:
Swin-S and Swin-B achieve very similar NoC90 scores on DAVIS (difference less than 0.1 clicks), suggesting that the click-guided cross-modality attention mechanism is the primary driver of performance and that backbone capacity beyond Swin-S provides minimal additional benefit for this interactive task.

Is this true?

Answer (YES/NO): YES